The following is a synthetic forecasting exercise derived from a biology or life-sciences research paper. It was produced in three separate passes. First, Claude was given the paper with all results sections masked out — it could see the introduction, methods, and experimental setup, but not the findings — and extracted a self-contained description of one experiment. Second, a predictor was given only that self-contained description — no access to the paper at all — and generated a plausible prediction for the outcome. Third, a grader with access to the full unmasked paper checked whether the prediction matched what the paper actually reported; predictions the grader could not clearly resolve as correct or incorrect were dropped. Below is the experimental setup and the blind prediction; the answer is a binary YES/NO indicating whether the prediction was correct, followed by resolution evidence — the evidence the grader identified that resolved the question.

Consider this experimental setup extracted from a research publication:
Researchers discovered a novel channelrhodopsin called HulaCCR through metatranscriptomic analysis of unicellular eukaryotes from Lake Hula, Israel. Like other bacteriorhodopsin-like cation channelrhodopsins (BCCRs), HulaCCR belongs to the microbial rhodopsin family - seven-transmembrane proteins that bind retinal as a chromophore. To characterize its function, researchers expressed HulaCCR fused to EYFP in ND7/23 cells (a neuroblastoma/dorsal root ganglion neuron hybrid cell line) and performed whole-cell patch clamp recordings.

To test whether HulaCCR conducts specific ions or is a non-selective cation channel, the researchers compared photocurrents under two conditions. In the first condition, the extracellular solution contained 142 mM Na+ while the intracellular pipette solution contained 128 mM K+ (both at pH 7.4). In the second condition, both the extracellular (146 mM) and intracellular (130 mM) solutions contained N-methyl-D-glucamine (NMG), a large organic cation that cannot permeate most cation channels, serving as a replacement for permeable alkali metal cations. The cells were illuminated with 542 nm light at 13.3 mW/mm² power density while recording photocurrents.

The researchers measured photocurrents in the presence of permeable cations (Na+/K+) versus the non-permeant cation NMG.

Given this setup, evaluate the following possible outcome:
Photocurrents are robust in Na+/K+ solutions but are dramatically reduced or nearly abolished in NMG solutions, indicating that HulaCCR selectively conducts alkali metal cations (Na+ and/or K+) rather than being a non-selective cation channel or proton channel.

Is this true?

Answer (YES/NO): NO